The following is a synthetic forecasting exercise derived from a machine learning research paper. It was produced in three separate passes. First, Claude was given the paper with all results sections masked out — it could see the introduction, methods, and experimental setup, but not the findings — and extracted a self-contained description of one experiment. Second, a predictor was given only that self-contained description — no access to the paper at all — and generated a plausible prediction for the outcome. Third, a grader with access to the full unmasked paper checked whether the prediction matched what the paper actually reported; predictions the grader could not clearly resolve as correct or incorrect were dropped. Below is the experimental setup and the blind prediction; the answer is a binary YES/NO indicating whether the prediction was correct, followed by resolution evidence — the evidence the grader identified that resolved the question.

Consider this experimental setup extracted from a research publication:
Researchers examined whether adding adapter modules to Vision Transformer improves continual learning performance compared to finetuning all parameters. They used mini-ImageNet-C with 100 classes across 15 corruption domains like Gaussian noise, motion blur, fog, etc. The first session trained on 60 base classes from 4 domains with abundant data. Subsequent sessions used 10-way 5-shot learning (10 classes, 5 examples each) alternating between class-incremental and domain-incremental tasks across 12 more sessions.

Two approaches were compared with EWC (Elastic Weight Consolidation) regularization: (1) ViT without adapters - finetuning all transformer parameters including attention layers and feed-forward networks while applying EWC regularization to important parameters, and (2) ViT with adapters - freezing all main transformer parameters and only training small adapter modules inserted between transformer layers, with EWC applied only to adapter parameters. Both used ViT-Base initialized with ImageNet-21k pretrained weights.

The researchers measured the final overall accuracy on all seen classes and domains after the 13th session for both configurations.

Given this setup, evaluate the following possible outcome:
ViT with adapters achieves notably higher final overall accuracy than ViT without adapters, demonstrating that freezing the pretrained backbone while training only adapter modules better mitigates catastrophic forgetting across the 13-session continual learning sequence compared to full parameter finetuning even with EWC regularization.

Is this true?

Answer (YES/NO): YES